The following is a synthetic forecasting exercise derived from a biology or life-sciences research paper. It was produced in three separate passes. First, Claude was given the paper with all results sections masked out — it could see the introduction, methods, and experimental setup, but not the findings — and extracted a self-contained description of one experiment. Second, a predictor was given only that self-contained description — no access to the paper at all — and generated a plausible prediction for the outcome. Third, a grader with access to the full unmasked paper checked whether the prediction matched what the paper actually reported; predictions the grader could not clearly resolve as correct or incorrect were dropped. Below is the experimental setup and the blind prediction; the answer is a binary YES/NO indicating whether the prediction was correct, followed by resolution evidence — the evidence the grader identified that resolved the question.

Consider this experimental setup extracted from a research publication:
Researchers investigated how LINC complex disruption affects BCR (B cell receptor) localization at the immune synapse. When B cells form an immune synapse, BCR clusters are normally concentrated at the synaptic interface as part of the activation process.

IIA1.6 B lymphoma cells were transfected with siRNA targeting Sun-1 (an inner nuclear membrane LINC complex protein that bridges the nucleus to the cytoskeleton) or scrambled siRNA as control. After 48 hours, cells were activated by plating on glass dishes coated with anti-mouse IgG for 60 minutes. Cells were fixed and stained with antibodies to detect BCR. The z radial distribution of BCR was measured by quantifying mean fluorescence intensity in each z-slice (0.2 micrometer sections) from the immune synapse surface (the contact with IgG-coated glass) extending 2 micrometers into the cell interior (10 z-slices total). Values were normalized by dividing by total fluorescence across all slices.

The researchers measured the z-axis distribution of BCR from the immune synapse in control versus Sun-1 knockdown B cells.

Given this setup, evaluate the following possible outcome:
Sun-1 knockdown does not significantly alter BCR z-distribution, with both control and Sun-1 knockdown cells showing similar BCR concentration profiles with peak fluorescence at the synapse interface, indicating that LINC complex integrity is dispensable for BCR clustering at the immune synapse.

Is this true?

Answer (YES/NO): NO